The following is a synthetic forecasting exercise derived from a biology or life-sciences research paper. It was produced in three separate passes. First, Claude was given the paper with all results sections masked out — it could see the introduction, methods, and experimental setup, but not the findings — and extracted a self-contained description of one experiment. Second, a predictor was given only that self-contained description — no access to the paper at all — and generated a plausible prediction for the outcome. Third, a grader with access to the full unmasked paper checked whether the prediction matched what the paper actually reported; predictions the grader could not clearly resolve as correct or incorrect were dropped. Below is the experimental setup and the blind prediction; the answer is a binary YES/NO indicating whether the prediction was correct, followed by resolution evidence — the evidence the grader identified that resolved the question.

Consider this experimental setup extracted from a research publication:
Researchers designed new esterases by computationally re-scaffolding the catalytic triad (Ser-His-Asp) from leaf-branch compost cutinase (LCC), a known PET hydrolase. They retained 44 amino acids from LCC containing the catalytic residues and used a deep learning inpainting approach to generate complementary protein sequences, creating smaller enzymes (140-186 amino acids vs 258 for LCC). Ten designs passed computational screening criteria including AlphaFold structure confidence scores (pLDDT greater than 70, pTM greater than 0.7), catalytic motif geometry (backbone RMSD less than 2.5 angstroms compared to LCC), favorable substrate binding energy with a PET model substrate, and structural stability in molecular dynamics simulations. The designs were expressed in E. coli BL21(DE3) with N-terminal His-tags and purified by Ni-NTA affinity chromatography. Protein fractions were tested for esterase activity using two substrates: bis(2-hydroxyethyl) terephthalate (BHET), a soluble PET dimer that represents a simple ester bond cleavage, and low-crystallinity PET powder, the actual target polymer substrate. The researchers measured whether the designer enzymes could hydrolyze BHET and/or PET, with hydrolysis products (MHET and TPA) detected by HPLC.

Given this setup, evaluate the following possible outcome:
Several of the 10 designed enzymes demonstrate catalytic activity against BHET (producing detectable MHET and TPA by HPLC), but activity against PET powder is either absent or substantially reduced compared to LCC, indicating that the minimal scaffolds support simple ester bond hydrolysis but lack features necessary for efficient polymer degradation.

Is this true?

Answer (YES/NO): YES